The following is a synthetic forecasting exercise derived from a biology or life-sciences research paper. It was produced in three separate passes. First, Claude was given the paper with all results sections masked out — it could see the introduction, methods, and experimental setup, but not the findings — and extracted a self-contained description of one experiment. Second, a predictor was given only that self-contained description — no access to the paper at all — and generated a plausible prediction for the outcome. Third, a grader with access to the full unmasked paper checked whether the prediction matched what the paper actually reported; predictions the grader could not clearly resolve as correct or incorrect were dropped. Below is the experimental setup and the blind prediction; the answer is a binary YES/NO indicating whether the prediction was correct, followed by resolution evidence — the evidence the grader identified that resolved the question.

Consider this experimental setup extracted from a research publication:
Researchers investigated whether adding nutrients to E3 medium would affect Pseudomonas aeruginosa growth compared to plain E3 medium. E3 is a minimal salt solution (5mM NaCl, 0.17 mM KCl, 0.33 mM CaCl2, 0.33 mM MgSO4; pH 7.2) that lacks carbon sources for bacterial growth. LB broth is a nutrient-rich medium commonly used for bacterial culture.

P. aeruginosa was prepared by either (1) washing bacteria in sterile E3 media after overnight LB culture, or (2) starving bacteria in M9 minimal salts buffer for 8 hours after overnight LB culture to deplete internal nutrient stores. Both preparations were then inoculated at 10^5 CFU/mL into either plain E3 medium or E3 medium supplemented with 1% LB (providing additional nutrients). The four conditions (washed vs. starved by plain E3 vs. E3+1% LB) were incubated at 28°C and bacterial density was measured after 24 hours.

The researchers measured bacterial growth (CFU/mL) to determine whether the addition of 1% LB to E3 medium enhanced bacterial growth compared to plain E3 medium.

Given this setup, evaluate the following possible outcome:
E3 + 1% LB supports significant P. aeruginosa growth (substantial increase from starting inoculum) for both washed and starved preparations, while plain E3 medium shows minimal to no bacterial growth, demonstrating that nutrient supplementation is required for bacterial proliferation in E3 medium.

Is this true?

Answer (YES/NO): NO